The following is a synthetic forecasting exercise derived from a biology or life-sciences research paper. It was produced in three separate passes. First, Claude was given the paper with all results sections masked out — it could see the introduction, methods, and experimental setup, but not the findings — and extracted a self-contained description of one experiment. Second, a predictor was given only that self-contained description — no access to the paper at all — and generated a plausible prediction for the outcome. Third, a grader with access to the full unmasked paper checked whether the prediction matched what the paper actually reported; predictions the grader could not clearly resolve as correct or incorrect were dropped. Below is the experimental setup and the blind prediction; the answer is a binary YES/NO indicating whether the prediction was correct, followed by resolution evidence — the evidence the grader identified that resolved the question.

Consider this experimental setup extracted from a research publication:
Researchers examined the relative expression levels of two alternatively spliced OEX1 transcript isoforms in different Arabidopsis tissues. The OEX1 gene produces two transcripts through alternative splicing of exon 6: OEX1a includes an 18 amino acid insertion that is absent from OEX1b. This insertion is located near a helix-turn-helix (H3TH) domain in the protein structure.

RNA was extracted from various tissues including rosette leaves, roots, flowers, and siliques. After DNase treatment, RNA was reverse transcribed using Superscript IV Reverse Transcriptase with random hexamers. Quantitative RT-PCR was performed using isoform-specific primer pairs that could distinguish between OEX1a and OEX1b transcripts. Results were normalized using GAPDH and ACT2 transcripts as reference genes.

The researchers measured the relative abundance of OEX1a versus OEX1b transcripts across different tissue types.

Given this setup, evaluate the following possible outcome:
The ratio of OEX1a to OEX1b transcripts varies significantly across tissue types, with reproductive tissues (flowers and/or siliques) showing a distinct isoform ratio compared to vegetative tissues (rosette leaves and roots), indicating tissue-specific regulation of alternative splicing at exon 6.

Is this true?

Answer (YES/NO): YES